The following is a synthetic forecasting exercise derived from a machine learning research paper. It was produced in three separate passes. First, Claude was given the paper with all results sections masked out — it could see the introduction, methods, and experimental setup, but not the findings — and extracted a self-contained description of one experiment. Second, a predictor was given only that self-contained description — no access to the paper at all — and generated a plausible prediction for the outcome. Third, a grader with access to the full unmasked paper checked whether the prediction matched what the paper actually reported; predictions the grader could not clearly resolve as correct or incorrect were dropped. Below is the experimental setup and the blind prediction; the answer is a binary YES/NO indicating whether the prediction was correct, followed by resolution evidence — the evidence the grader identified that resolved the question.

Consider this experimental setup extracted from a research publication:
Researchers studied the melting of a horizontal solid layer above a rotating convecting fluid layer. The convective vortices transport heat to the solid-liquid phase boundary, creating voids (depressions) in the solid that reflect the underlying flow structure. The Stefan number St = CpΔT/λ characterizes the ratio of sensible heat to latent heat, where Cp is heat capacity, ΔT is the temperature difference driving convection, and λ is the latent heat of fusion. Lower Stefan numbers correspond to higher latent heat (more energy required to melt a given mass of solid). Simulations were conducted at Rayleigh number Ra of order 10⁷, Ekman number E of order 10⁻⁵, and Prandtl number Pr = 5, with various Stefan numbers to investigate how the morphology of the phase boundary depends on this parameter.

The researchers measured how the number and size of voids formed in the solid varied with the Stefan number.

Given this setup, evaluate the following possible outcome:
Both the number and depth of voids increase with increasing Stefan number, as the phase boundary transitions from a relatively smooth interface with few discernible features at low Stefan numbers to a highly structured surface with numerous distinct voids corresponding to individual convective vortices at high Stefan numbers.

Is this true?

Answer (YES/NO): NO